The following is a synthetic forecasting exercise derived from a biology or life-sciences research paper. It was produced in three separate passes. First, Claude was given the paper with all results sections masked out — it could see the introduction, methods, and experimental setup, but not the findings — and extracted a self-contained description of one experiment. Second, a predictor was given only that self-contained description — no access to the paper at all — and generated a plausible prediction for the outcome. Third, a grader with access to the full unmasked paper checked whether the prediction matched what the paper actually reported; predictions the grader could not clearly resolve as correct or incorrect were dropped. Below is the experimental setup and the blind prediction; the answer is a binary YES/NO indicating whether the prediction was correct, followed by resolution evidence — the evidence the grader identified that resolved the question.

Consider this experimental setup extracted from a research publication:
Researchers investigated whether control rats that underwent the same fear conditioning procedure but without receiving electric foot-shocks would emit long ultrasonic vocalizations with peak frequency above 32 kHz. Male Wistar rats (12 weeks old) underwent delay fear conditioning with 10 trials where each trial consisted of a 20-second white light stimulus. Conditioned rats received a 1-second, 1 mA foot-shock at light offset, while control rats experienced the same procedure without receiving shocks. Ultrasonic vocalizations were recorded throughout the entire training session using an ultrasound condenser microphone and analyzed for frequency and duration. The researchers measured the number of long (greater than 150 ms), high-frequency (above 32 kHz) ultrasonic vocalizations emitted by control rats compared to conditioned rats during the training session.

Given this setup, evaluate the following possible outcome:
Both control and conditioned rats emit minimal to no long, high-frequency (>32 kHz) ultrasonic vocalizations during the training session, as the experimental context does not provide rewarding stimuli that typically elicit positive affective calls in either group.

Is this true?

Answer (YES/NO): NO